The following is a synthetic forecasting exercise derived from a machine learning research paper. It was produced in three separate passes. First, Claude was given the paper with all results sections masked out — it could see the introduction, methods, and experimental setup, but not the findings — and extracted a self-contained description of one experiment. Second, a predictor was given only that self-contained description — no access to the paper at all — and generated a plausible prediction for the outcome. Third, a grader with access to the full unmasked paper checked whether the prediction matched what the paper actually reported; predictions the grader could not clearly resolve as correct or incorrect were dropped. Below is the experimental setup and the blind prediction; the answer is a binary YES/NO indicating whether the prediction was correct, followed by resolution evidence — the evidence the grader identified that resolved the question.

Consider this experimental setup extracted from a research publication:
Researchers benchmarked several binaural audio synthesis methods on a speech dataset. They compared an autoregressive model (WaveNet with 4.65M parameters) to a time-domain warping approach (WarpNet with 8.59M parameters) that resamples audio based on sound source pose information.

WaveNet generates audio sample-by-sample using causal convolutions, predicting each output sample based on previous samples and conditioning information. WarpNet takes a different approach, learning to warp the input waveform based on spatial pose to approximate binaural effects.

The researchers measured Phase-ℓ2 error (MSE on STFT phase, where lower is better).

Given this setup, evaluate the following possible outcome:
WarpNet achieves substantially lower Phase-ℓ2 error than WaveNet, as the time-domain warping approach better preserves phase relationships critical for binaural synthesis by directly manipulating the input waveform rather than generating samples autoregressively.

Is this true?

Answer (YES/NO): YES